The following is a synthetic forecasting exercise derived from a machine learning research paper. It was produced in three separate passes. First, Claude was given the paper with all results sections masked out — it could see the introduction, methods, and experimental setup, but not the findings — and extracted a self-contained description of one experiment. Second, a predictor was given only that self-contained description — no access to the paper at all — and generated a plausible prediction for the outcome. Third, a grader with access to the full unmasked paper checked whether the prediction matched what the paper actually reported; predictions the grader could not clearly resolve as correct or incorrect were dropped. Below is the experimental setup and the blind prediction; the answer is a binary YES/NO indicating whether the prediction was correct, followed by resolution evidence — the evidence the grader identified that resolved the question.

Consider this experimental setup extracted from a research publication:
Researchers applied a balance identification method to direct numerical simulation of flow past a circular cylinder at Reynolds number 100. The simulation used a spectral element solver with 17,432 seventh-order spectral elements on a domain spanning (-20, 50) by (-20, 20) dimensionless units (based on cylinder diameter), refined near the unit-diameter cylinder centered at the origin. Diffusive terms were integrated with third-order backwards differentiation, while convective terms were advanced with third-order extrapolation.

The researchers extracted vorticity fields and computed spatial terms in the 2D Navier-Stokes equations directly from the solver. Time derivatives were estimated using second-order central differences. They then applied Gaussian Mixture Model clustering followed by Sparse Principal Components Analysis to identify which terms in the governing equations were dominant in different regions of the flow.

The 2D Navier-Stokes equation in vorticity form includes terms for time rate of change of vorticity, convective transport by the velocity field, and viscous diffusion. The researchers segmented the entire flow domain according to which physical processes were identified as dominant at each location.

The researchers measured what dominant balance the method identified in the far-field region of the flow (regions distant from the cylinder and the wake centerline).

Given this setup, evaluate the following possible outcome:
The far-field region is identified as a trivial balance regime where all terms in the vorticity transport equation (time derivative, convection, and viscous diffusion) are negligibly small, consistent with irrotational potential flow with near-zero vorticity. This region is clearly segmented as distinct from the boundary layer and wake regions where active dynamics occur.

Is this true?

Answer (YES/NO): YES